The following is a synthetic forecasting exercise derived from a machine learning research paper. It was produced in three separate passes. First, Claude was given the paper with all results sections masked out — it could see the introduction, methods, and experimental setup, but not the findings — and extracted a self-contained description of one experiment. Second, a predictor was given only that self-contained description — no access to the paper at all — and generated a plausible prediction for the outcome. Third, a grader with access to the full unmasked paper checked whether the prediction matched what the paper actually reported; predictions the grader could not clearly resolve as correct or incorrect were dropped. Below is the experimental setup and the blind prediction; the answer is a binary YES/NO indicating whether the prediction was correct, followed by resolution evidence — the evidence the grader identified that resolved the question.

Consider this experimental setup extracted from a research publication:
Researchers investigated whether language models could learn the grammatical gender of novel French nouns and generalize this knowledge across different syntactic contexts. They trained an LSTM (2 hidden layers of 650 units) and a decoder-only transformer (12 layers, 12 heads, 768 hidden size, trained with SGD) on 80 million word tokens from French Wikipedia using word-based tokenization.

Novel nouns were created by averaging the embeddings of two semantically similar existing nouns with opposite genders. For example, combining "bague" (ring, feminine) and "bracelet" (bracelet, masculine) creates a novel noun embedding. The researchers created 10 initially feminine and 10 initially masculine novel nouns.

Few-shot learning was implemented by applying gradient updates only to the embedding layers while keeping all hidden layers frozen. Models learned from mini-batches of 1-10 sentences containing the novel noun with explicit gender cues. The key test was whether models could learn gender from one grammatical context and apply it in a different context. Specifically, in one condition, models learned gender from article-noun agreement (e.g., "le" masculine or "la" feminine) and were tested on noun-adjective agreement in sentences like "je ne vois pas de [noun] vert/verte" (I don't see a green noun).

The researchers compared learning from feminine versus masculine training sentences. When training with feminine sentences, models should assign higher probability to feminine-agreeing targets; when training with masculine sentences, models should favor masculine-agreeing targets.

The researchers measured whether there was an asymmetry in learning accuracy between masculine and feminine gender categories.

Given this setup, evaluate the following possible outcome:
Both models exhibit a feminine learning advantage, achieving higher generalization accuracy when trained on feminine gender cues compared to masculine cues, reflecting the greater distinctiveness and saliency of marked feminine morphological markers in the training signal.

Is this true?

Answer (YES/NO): NO